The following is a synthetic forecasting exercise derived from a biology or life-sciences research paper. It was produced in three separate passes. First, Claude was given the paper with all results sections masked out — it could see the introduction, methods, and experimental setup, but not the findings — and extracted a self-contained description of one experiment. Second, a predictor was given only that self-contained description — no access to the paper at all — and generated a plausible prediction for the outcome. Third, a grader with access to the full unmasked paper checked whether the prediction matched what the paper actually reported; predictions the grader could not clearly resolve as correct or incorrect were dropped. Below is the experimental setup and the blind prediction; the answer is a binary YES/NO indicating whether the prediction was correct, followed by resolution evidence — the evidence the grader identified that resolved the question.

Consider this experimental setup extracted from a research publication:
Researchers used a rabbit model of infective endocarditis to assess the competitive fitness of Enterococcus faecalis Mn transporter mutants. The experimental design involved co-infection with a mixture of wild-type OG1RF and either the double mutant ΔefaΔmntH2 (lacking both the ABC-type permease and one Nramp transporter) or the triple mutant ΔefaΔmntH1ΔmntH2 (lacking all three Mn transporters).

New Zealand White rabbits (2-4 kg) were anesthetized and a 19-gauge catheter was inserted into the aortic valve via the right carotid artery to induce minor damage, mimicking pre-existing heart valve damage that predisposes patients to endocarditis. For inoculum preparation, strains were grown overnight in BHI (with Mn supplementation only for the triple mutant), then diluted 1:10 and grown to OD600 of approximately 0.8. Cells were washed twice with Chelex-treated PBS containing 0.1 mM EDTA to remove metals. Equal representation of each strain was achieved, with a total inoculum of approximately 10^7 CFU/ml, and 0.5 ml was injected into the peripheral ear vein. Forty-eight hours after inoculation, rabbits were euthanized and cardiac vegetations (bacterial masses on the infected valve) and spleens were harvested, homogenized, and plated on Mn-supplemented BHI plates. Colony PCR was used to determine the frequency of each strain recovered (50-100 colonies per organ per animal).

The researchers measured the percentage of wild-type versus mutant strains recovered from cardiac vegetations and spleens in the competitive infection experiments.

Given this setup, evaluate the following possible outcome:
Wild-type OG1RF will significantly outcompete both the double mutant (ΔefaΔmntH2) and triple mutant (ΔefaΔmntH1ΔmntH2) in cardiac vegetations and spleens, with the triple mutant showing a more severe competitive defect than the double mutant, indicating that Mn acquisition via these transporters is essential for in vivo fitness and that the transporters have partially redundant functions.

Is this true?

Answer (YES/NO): NO